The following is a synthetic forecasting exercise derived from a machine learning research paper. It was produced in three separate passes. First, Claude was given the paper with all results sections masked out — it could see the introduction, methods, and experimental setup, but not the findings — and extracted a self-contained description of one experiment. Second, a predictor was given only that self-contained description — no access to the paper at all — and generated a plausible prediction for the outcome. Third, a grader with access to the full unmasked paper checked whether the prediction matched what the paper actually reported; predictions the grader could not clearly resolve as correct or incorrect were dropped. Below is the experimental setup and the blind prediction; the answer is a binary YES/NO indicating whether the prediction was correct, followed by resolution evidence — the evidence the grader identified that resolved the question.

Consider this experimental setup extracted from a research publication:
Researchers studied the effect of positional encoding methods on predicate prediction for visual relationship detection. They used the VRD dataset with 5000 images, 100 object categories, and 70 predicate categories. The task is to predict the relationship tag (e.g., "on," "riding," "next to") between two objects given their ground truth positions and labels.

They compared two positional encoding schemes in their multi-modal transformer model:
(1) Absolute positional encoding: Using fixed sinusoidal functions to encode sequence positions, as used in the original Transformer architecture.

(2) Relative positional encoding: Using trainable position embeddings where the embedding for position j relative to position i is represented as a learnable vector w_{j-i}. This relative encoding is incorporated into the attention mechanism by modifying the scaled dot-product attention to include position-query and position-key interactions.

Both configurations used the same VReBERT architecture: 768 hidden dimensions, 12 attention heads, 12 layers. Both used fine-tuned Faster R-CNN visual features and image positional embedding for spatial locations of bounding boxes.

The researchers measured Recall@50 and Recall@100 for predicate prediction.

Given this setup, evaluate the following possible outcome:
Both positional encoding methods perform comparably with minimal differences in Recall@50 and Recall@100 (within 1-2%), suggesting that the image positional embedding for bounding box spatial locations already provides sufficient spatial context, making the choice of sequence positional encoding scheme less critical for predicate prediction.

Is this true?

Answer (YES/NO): YES